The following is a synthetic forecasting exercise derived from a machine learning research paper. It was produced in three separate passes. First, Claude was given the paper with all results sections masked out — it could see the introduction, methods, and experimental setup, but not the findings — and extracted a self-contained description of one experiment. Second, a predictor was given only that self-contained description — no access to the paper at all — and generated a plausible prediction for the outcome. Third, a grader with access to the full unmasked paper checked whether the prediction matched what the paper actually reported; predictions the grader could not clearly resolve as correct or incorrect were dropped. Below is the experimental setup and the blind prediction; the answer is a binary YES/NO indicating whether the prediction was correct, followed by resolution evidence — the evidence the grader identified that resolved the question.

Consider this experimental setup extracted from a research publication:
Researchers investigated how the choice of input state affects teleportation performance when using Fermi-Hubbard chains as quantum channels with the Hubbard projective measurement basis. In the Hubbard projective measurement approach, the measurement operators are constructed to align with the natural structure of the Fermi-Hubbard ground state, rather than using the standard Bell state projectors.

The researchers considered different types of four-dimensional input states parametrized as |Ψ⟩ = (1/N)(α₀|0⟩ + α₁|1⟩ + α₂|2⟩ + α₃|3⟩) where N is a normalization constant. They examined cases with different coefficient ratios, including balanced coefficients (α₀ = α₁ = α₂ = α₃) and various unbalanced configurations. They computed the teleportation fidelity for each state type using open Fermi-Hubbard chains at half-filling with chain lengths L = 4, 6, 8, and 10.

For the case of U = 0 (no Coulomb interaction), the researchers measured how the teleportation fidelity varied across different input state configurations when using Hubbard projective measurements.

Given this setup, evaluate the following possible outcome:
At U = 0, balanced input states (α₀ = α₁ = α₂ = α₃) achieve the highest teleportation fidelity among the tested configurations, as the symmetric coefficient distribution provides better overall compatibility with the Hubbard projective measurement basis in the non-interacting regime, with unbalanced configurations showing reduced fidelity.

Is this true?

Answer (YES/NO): NO